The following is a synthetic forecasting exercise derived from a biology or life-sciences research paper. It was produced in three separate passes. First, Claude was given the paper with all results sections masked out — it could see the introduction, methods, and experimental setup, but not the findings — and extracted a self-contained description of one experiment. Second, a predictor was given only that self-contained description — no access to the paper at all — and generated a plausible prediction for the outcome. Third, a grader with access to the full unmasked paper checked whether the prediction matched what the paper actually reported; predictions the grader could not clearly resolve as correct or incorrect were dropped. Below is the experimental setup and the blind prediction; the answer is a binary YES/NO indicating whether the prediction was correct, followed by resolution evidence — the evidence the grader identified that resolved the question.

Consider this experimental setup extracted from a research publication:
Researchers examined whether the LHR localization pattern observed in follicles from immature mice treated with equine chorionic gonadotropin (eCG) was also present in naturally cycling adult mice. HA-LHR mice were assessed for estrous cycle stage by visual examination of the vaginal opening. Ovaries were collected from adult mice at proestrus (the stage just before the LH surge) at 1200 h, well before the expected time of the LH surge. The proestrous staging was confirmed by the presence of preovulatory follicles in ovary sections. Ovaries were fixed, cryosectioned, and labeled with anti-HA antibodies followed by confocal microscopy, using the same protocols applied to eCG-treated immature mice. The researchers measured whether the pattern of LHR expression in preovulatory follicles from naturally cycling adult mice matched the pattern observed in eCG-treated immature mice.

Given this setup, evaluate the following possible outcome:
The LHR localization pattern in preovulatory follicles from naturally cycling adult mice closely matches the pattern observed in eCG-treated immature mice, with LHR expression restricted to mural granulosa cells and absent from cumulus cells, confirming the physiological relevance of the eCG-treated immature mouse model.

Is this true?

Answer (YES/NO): YES